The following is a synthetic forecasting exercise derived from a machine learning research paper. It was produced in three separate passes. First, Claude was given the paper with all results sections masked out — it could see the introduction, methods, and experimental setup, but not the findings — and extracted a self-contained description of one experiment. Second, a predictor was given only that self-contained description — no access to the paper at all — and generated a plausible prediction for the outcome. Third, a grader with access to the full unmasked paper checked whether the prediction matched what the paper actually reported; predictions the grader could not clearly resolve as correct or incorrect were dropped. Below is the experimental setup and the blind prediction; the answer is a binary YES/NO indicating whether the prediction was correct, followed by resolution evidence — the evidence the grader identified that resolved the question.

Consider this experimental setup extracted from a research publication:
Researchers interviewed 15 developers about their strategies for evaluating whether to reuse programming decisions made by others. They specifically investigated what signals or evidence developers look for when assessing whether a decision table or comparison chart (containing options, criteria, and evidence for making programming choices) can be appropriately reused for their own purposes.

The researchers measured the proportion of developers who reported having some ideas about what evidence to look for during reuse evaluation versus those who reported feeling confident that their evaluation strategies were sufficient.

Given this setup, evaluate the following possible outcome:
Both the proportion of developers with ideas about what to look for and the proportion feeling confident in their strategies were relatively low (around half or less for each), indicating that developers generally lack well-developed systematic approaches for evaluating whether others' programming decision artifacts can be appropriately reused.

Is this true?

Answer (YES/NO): NO